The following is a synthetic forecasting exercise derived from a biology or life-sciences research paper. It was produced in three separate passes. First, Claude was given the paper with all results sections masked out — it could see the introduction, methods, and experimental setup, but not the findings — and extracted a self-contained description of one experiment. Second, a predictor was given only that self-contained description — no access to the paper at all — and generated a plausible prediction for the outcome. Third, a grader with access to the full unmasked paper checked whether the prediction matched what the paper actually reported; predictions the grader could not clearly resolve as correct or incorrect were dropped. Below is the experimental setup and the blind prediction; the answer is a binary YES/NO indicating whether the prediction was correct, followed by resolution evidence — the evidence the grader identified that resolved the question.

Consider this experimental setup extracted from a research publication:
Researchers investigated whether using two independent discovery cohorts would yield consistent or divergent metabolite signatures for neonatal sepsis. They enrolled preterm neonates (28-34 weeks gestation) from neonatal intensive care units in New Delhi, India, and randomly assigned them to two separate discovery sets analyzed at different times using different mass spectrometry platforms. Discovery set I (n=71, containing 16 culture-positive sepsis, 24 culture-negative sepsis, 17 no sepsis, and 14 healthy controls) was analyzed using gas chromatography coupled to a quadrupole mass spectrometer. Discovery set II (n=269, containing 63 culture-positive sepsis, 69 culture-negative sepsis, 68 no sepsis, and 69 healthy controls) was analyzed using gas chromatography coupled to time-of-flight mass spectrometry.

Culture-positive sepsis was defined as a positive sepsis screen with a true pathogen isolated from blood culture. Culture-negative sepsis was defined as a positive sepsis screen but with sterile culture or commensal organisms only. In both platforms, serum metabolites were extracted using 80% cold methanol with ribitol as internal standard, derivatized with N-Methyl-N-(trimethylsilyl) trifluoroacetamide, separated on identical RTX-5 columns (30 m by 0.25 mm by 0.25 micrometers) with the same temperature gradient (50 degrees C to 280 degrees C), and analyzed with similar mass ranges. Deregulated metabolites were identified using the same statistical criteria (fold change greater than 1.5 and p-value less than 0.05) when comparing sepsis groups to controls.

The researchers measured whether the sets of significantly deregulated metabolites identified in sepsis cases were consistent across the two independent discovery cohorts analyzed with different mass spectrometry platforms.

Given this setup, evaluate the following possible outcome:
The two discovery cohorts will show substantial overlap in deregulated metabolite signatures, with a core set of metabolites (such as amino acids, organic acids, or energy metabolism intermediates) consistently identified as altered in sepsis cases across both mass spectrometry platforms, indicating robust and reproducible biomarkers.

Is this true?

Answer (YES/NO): NO